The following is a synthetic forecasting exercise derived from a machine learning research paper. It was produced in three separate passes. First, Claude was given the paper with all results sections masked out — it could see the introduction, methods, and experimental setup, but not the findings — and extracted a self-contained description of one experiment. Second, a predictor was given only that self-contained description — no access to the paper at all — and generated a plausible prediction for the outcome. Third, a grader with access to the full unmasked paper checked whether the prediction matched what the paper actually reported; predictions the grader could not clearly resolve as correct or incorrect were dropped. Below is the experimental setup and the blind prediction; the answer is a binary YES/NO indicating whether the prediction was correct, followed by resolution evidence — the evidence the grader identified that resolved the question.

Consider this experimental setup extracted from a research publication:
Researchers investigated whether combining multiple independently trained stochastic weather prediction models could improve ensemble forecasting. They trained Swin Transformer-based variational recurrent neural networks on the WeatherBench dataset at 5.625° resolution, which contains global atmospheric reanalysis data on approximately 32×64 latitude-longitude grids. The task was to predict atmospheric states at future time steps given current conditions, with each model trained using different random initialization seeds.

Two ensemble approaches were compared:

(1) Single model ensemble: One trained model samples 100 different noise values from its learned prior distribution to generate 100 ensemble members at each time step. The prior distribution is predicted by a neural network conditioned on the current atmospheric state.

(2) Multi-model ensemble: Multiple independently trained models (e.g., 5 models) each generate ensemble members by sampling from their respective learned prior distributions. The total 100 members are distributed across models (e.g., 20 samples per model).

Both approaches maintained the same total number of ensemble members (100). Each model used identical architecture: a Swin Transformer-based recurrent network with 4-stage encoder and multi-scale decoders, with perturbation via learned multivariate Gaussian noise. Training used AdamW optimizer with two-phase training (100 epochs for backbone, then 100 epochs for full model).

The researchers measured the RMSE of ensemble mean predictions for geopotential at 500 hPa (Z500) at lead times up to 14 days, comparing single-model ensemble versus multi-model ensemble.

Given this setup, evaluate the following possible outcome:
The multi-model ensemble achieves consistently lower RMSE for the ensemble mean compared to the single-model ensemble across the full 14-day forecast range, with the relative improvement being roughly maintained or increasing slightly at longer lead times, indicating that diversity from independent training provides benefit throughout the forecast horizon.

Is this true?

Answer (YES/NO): NO